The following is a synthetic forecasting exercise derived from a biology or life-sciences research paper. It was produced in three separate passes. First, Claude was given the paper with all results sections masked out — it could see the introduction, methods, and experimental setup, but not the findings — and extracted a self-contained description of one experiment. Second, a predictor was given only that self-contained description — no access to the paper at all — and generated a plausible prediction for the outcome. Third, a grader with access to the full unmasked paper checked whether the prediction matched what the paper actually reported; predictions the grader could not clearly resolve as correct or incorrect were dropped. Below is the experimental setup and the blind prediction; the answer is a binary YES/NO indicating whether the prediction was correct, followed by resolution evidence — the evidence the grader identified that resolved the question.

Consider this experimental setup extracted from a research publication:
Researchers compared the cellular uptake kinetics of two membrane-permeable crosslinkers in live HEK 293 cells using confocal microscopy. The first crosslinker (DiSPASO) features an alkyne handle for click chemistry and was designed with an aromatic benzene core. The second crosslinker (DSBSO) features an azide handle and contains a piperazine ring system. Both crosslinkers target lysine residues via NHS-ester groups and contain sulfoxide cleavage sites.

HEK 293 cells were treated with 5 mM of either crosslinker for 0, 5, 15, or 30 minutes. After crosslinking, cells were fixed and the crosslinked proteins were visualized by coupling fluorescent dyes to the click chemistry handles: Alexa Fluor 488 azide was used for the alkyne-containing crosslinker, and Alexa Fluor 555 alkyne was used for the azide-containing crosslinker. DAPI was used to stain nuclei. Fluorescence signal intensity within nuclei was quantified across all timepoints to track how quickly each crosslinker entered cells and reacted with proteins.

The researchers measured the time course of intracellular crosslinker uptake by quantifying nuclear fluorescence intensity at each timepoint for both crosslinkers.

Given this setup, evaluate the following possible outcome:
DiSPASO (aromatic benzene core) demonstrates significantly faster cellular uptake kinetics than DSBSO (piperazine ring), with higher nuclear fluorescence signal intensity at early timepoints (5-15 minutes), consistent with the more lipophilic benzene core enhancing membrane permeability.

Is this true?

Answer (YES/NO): YES